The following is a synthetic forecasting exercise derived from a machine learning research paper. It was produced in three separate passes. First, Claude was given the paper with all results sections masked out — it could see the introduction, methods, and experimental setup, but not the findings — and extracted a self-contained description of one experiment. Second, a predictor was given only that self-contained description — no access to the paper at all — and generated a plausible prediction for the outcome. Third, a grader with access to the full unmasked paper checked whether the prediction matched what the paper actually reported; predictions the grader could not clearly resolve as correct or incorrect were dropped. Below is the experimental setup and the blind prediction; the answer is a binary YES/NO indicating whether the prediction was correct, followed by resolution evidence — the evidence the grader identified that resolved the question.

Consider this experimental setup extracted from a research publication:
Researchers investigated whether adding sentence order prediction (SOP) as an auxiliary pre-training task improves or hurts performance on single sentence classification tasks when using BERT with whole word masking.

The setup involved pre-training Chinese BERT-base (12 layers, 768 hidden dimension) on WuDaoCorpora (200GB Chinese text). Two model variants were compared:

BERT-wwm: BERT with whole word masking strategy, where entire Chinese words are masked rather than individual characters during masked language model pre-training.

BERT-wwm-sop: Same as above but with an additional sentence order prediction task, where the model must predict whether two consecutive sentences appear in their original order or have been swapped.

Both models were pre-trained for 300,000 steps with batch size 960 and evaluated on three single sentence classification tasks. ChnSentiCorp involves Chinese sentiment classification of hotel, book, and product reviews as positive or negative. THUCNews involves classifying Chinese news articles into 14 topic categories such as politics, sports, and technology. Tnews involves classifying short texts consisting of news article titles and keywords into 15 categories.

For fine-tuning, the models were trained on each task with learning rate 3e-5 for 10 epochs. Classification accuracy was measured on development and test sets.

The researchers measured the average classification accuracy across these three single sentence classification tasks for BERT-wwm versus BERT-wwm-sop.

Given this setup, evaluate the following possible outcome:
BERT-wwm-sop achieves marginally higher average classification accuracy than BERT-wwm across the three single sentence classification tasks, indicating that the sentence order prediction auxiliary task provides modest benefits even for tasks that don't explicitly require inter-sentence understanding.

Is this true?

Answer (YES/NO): NO